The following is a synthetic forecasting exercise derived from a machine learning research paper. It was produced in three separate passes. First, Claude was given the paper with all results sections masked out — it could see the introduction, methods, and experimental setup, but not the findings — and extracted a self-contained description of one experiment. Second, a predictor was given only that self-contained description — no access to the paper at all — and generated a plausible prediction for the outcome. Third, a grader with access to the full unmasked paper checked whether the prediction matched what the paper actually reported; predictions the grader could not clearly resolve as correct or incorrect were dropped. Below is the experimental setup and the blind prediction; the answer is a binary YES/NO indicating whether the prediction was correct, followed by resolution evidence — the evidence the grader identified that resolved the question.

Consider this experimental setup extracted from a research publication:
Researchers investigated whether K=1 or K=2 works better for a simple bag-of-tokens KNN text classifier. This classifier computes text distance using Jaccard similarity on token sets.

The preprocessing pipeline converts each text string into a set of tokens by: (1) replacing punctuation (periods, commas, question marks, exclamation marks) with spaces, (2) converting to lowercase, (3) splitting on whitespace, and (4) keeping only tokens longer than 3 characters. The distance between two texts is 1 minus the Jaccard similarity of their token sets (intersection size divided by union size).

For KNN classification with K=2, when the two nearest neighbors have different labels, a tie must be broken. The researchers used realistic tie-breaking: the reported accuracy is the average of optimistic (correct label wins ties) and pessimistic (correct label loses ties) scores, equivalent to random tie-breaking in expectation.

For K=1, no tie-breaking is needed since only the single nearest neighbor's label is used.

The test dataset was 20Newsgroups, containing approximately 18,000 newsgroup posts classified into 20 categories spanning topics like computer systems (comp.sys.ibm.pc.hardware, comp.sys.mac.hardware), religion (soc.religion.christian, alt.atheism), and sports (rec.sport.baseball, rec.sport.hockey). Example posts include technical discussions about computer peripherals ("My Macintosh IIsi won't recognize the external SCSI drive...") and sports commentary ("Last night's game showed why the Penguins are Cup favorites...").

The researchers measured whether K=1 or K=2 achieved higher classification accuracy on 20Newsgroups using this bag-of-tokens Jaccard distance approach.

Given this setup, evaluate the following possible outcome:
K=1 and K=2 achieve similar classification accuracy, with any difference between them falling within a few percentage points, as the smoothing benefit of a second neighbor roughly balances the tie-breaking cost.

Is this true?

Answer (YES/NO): NO